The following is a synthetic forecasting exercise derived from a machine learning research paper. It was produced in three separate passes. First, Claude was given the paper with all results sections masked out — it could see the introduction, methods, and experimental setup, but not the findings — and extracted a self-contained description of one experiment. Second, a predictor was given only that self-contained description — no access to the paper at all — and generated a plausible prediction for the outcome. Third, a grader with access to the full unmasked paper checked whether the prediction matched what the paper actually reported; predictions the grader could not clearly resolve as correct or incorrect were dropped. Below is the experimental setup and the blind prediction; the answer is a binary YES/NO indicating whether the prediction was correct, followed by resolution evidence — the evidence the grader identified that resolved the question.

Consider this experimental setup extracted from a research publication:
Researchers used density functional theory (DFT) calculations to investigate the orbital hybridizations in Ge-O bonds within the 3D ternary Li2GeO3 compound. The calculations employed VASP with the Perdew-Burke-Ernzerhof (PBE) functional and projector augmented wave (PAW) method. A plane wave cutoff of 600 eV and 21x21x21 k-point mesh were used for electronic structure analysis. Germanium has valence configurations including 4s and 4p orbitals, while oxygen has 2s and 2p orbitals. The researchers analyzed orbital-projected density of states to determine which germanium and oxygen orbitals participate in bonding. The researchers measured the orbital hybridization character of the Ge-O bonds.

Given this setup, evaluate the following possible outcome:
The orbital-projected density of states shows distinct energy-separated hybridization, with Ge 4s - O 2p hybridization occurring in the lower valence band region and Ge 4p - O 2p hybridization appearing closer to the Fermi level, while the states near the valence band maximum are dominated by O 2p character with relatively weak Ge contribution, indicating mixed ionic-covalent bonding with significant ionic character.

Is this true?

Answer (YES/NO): NO